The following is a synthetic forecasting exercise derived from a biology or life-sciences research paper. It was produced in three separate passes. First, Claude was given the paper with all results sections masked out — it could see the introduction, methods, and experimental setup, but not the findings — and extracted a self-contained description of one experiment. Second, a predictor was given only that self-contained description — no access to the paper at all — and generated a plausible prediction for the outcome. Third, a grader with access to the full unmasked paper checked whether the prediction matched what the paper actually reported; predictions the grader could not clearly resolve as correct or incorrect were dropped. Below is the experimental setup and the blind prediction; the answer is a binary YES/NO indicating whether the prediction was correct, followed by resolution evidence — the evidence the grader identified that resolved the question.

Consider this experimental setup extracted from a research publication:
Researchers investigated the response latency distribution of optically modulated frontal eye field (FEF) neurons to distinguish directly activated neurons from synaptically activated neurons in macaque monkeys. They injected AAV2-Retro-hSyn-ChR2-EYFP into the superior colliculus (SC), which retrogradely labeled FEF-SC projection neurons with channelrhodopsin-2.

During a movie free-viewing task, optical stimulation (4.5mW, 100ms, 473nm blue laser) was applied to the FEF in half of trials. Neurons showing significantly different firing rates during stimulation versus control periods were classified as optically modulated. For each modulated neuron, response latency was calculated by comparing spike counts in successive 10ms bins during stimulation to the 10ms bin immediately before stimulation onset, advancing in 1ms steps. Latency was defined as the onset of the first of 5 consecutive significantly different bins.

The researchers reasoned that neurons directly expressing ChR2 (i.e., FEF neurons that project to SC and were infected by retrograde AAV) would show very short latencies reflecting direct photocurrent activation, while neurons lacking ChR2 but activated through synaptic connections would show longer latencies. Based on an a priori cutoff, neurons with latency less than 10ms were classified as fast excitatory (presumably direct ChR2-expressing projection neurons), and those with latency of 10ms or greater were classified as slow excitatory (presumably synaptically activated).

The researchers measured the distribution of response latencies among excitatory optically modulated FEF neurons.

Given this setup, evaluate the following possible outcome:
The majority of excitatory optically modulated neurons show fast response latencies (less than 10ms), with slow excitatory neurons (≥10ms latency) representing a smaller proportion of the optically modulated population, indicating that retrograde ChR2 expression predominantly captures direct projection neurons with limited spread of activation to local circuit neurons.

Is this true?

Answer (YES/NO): YES